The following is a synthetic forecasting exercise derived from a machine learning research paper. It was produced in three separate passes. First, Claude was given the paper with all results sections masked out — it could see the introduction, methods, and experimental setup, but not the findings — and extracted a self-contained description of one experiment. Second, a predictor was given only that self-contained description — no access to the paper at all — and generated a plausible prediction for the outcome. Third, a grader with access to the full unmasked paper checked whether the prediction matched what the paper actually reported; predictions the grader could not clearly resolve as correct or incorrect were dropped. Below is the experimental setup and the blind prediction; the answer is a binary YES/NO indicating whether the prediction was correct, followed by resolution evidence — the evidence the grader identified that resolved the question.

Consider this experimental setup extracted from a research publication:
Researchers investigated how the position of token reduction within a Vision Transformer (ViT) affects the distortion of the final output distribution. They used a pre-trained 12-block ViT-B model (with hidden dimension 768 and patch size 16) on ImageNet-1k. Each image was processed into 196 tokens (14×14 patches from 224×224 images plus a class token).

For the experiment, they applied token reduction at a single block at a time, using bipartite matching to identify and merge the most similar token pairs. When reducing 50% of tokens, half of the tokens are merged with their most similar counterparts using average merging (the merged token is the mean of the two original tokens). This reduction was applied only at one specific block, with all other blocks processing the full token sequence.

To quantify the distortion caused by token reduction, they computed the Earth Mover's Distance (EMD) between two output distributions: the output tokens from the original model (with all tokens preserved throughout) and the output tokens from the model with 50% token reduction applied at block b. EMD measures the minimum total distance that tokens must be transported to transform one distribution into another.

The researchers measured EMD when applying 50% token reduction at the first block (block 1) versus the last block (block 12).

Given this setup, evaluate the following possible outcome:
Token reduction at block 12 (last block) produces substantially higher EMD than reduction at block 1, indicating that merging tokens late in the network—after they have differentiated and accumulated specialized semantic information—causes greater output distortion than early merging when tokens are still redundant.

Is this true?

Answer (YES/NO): NO